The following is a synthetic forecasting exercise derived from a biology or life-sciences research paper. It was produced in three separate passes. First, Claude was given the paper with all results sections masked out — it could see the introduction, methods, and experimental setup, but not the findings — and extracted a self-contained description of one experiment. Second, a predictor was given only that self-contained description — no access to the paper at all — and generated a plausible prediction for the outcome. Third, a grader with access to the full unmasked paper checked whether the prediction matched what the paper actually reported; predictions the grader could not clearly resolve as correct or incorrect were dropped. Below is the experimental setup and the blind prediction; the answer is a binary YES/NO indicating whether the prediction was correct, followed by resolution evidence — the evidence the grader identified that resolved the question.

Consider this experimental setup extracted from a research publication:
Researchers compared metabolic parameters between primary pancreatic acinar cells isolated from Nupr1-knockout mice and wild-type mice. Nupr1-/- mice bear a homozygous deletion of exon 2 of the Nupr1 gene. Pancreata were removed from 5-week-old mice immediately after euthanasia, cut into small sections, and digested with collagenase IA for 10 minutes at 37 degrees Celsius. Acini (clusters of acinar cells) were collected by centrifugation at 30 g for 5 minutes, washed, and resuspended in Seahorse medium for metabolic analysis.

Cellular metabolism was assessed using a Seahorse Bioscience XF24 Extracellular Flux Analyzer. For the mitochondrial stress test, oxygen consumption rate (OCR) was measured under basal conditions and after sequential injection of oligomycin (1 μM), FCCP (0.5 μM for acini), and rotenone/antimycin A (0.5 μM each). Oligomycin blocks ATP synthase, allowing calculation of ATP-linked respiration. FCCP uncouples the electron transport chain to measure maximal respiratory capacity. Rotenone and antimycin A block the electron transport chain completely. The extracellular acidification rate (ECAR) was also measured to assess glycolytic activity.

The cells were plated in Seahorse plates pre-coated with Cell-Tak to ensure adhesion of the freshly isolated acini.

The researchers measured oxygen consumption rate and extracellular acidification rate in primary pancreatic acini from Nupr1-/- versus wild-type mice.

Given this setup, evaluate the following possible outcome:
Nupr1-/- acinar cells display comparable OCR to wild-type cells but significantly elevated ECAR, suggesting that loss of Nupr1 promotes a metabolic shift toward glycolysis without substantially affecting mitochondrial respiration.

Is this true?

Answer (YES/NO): NO